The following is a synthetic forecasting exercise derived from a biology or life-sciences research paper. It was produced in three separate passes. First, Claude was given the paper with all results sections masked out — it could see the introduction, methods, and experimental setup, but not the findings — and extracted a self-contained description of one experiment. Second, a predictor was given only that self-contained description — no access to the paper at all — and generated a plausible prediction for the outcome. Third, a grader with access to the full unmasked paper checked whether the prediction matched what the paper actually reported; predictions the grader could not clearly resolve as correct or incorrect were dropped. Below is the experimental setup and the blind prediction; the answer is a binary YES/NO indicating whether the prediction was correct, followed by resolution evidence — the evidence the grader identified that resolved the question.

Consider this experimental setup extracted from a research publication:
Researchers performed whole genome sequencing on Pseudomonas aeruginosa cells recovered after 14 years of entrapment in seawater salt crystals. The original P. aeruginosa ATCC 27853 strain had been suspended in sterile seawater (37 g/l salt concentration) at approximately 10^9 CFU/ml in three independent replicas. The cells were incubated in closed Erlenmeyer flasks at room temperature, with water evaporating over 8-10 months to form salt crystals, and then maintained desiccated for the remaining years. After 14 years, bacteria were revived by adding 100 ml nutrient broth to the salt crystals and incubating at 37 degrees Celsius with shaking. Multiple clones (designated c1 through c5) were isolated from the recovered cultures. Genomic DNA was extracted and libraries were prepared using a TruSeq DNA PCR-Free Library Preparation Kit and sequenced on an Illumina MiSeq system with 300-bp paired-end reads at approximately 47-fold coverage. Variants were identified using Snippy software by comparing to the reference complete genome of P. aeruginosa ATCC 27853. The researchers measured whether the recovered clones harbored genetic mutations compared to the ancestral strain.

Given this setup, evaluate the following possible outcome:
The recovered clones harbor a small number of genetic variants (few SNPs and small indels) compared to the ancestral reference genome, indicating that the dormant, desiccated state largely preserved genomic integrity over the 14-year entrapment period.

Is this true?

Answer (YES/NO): YES